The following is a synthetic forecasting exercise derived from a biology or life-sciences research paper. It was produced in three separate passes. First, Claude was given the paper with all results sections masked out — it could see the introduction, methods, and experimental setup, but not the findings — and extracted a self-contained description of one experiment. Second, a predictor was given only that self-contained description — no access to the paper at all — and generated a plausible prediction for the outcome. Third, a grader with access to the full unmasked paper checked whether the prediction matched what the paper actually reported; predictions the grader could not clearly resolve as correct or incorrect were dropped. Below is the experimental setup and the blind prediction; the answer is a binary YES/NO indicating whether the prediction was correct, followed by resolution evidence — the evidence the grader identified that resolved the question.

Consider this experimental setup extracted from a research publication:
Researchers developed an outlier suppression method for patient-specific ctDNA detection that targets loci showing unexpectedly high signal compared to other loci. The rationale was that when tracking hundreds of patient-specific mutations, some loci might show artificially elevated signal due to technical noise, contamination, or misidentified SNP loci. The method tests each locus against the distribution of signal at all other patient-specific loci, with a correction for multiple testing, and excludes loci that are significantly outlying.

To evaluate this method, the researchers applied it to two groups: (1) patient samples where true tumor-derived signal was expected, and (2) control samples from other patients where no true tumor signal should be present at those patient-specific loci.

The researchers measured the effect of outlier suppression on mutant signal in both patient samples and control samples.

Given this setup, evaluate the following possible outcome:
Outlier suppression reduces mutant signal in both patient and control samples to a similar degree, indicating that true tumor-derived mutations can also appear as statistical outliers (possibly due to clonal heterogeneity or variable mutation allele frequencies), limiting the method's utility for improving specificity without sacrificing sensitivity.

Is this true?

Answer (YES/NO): NO